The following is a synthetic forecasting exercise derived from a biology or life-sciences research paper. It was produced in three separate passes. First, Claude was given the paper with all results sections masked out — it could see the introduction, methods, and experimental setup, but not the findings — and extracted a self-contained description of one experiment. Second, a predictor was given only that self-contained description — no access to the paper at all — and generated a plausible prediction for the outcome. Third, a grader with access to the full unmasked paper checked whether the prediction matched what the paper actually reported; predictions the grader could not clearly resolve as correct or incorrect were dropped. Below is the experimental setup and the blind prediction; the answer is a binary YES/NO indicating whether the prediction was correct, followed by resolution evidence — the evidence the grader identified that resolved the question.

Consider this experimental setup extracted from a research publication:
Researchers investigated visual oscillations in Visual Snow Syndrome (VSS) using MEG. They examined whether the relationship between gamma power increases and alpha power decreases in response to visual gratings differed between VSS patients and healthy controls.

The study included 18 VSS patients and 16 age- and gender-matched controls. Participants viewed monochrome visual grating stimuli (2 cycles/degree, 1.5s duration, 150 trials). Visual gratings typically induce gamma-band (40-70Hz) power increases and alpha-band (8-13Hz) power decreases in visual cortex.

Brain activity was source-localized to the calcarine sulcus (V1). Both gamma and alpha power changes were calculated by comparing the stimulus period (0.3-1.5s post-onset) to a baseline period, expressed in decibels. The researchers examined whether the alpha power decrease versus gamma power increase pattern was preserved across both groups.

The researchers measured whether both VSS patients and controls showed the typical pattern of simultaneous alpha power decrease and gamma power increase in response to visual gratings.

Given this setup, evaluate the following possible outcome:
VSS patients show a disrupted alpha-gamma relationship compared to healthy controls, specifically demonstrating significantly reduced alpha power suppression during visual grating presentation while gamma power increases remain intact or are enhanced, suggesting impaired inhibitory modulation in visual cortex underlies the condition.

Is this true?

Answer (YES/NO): NO